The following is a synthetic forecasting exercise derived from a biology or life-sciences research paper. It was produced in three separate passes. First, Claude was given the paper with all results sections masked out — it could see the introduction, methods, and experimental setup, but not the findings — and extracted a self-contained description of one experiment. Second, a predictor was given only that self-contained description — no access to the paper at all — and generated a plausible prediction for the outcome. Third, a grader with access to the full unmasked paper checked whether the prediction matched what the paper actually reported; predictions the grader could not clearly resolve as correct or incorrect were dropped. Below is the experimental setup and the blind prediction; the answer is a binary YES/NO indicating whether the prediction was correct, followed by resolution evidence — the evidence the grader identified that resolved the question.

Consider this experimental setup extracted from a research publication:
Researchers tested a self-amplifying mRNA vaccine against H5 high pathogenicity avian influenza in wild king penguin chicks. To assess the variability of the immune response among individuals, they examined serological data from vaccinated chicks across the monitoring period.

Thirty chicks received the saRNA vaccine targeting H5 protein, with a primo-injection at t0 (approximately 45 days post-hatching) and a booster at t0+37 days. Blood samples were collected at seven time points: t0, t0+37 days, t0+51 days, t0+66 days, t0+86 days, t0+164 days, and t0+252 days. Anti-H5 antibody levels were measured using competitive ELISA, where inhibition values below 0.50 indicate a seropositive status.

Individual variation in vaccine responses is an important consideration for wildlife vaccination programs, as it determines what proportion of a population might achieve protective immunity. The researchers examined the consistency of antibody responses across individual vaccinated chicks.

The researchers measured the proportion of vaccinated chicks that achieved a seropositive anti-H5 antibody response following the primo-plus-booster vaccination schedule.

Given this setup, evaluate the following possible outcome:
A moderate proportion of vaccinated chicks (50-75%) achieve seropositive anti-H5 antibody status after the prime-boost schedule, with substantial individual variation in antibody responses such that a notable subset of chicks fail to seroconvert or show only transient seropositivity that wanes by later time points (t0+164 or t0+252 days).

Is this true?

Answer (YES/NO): NO